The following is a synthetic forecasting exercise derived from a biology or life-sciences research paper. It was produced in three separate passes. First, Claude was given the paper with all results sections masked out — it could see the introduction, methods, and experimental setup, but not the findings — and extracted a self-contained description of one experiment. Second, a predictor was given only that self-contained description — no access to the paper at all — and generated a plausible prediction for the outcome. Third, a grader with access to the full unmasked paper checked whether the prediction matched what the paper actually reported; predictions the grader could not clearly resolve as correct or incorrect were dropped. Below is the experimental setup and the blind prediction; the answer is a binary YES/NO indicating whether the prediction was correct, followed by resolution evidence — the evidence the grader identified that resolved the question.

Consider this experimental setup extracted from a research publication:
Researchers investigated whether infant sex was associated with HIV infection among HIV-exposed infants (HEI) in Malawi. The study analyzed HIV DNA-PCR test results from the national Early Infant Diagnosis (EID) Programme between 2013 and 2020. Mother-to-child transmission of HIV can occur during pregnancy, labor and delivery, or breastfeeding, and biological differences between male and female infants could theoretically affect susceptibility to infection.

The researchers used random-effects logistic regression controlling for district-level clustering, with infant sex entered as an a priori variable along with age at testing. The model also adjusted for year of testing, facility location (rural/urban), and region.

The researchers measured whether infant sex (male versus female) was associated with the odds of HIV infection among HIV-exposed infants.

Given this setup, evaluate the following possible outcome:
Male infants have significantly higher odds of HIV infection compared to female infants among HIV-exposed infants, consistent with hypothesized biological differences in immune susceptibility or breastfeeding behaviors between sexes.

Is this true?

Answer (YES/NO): NO